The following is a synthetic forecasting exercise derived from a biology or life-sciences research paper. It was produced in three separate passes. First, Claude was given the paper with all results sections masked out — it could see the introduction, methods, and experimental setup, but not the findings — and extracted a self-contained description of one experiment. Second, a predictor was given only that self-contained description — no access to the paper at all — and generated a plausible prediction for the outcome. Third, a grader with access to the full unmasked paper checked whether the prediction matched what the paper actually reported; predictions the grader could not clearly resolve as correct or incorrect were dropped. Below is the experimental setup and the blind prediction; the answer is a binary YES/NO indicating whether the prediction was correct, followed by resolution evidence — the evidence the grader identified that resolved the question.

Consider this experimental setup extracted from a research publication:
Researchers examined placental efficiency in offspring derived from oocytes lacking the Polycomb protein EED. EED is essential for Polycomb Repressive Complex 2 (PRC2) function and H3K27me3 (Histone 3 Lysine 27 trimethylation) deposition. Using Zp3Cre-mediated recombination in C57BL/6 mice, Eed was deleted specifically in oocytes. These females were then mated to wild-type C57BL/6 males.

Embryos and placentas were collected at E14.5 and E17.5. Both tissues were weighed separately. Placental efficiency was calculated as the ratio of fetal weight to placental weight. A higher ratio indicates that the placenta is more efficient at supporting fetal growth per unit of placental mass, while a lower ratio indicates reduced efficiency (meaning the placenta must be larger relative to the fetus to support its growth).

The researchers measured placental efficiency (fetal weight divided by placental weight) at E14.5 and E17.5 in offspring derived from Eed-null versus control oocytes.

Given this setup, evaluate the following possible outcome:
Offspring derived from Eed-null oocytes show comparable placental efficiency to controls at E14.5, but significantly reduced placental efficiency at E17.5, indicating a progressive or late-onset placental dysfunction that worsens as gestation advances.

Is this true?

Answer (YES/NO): NO